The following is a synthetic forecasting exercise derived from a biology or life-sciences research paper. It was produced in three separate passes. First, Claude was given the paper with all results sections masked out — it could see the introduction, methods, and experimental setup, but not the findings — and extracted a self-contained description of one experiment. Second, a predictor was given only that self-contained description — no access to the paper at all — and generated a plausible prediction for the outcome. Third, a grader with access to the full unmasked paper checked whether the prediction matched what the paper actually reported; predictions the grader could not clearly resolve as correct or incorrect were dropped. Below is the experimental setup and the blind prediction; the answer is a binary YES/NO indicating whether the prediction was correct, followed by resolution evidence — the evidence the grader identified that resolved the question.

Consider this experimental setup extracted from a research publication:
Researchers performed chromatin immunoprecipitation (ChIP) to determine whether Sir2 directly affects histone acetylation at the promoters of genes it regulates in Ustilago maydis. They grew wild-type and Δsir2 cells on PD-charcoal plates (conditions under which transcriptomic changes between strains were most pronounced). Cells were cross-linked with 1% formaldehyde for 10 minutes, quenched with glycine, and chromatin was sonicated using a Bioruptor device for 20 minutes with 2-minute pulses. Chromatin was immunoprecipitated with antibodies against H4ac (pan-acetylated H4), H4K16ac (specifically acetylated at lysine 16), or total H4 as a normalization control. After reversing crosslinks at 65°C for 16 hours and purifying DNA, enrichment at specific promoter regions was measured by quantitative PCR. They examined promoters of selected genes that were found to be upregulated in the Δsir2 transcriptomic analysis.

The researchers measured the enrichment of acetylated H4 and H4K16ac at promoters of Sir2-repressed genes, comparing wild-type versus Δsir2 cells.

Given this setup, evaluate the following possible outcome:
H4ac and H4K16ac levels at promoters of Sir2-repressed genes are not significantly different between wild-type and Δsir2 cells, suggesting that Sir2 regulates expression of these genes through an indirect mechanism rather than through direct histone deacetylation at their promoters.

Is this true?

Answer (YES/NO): NO